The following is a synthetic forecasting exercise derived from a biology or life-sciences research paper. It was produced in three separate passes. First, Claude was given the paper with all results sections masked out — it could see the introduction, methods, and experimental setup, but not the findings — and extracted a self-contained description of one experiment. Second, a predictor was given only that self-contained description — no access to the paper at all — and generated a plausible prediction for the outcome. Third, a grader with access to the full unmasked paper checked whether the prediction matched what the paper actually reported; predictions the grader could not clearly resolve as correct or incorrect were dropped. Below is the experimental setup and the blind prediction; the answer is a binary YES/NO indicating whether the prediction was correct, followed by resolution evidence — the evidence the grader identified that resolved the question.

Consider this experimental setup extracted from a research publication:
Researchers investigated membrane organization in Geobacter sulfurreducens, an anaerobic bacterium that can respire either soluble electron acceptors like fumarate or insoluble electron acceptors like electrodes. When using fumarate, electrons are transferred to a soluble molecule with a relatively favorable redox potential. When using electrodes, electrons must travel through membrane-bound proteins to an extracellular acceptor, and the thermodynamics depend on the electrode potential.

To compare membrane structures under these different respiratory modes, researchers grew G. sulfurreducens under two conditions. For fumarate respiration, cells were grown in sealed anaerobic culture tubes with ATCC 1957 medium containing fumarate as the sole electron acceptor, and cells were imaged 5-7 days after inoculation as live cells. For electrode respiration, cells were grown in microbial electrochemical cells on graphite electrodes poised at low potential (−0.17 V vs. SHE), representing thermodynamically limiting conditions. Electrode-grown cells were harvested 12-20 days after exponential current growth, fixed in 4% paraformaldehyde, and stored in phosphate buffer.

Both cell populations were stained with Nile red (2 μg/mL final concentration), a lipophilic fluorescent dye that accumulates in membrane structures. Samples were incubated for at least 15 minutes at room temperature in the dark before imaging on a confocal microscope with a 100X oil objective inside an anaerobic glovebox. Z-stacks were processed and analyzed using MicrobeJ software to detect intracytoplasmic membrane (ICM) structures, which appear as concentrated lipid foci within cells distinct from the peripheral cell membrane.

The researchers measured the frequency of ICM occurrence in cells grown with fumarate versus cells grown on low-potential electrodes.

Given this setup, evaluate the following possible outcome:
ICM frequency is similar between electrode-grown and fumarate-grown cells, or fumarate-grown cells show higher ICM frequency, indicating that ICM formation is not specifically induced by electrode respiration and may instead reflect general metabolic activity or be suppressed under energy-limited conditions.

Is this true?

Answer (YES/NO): NO